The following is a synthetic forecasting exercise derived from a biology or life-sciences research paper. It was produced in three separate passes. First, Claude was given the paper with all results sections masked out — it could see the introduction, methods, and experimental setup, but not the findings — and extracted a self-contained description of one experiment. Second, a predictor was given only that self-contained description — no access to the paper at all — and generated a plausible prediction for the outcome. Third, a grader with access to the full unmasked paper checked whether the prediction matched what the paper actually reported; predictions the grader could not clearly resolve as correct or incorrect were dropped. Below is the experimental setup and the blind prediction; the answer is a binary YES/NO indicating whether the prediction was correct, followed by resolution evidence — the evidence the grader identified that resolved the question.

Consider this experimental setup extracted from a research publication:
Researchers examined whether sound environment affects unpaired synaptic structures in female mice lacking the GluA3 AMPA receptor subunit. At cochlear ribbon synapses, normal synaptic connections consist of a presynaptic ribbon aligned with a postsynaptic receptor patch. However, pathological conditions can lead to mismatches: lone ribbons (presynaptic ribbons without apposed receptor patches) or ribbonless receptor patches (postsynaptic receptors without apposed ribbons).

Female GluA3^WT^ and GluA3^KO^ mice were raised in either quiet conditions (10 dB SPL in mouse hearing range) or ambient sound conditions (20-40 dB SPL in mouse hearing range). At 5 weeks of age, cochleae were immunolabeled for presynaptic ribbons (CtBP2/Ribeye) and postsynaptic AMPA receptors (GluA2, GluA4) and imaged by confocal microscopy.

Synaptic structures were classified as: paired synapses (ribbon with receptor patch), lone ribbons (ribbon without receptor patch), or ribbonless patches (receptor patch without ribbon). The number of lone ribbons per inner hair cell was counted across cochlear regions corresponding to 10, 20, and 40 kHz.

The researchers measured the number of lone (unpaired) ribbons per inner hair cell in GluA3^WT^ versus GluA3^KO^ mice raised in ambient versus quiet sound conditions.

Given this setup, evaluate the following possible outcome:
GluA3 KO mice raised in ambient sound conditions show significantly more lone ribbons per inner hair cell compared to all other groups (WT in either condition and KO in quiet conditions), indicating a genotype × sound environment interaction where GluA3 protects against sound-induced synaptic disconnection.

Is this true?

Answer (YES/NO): YES